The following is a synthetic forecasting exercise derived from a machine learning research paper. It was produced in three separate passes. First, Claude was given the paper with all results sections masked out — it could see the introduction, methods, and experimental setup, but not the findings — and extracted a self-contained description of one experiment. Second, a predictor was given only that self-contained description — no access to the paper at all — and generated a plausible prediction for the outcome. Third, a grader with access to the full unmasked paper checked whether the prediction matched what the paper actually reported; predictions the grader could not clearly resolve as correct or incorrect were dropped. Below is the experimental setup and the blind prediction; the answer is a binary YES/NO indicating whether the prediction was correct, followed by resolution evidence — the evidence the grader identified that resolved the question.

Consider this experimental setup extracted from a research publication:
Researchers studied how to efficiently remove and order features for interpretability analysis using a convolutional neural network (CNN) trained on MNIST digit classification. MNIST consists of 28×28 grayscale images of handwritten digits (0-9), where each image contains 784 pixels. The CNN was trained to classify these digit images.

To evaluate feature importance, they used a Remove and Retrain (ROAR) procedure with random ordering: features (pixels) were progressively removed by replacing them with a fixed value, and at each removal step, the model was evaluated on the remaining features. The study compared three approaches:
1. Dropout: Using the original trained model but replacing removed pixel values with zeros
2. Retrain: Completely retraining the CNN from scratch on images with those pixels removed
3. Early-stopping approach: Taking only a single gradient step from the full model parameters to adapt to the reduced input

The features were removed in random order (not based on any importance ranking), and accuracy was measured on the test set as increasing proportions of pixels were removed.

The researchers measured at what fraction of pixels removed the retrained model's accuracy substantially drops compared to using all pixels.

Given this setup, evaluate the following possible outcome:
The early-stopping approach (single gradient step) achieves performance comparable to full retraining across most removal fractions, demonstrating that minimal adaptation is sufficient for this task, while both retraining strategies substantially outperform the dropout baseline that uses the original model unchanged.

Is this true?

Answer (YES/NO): YES